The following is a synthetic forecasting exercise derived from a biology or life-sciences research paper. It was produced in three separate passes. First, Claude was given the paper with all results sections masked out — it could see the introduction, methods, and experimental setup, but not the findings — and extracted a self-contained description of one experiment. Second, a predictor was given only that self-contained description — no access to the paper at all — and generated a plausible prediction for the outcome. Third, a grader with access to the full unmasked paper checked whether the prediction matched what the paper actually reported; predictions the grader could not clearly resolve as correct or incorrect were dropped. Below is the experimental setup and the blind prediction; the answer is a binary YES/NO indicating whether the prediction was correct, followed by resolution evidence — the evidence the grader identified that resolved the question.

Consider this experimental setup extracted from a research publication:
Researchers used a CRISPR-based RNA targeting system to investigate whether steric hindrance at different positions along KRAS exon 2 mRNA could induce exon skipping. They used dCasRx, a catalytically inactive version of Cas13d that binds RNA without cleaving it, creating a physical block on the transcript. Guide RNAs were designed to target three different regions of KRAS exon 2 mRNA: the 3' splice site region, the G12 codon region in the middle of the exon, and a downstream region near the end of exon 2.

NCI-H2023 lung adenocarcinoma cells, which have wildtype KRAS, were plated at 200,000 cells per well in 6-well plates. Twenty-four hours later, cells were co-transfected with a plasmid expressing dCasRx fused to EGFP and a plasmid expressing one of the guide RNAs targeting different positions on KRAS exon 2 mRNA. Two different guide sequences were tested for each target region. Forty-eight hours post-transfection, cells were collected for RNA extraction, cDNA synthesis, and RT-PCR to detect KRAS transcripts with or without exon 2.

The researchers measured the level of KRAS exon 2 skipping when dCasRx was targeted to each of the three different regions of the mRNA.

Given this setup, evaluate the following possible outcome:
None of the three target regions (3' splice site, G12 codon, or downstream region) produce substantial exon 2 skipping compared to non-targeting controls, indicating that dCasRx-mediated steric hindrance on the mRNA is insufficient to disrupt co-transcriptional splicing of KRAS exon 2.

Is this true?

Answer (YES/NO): NO